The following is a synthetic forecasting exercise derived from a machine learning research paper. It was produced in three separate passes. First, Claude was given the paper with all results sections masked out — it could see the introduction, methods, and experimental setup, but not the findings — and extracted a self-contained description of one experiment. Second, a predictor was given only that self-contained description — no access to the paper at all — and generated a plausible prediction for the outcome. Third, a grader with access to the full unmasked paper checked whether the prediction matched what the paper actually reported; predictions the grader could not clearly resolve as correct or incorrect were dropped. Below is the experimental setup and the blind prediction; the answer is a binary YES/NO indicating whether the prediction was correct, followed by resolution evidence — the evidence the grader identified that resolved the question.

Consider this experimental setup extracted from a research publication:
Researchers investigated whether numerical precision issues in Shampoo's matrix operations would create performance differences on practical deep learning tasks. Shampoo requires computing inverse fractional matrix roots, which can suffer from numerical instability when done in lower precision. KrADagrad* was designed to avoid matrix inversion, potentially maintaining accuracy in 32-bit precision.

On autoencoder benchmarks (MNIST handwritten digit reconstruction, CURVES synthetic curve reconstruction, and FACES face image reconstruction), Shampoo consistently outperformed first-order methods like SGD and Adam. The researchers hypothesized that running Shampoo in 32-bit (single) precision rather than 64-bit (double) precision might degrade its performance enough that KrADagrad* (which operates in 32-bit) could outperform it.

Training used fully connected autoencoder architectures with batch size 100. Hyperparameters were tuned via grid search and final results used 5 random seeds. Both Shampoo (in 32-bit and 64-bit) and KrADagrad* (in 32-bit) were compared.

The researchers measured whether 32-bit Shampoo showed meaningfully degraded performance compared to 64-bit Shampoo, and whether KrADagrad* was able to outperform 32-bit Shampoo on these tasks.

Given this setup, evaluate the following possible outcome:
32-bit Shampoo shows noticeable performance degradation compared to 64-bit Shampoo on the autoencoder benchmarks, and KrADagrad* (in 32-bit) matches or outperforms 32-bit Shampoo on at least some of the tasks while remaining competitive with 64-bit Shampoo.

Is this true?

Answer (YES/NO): NO